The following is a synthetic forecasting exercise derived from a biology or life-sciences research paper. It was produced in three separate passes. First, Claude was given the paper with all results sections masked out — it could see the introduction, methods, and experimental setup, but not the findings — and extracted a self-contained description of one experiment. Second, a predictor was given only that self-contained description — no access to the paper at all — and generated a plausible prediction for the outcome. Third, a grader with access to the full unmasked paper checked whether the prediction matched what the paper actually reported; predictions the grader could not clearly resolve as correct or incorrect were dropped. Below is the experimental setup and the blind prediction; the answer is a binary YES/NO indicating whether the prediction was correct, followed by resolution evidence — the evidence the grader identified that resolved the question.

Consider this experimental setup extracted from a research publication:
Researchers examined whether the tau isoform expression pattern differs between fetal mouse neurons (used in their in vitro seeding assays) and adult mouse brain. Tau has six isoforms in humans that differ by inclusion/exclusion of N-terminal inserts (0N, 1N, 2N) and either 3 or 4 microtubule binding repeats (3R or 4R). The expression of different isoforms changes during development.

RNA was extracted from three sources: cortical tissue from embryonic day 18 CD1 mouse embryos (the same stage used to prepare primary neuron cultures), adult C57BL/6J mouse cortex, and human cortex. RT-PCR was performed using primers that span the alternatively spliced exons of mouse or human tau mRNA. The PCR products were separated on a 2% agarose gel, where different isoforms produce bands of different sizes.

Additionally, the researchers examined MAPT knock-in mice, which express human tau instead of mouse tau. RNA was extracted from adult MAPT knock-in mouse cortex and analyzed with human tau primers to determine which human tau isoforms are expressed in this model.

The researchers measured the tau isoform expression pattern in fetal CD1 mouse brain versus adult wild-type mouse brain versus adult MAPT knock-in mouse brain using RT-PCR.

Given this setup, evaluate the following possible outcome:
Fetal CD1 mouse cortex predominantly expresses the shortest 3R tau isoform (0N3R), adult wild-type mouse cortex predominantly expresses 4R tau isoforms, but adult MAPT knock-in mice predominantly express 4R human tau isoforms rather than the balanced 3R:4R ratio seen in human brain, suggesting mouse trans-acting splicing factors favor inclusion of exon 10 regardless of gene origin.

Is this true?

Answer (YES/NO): NO